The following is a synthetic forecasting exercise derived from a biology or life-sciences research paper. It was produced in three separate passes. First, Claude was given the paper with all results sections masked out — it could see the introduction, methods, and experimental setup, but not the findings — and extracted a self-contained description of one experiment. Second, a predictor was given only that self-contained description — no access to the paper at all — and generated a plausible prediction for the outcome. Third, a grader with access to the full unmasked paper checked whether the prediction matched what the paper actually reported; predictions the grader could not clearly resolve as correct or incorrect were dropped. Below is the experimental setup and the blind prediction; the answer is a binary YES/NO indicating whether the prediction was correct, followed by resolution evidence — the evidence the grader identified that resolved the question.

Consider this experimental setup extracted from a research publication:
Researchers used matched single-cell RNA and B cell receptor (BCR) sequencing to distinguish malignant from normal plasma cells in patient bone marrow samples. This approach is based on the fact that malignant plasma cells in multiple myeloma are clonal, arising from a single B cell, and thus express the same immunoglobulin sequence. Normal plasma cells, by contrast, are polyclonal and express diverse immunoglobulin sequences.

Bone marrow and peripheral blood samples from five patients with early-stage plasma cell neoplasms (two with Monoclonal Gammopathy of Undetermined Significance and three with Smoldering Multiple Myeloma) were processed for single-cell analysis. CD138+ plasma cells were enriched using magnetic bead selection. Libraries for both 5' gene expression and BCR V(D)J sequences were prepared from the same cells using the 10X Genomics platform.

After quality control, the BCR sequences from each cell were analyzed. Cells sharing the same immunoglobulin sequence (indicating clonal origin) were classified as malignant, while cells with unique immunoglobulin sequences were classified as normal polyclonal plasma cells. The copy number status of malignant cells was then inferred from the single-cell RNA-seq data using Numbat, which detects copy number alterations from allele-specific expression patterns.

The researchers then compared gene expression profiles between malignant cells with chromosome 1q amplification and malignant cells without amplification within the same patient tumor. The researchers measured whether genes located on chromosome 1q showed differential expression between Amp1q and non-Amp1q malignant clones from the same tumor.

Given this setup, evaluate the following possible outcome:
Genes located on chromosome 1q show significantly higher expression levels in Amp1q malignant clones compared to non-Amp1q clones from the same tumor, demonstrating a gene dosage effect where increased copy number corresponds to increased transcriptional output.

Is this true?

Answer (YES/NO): YES